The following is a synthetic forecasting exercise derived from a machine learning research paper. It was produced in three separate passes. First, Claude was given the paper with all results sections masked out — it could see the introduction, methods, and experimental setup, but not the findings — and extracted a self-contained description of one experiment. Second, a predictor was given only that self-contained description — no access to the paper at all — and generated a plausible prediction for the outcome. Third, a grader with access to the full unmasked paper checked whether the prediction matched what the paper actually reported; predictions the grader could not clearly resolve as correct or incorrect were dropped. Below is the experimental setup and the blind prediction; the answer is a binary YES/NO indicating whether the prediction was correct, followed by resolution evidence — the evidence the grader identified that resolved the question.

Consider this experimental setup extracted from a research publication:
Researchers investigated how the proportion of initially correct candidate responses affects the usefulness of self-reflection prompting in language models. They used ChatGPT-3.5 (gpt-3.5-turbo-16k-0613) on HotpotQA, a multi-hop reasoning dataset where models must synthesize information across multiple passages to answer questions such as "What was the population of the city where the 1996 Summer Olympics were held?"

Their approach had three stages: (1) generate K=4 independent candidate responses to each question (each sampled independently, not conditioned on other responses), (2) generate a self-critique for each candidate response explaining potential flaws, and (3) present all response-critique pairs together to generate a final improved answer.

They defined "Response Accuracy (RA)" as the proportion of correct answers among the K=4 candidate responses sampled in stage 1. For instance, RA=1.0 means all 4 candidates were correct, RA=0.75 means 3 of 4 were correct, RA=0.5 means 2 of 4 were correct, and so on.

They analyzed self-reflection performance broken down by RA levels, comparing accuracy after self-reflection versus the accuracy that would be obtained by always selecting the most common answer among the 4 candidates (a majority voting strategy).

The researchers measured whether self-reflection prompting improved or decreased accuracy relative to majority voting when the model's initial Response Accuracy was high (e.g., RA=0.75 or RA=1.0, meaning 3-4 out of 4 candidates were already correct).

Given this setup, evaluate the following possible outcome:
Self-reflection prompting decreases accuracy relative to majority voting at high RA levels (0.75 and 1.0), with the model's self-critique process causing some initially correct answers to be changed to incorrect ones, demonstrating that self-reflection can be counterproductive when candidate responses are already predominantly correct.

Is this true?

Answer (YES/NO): NO